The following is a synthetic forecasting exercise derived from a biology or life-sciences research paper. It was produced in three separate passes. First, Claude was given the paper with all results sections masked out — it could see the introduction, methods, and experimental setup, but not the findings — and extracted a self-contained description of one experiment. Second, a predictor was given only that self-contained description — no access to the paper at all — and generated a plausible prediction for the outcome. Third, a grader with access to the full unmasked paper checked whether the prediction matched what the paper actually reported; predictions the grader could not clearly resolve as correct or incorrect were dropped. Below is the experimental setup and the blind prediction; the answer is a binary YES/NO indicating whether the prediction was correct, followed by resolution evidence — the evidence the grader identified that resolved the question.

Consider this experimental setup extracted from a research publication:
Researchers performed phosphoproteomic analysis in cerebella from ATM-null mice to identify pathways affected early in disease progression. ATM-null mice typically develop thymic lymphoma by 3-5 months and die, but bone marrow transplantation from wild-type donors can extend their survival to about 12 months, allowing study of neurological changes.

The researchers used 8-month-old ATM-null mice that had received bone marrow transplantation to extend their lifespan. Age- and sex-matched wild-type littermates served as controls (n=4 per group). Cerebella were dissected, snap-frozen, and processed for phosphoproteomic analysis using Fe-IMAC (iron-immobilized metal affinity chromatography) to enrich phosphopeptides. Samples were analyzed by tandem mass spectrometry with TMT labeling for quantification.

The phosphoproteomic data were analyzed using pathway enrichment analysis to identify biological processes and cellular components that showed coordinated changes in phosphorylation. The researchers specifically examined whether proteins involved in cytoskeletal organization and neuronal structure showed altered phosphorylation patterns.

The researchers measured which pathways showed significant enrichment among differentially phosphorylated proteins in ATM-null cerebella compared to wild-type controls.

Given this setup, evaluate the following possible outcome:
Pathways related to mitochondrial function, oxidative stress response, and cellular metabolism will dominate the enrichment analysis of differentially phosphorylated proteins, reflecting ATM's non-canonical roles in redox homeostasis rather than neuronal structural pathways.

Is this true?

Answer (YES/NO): NO